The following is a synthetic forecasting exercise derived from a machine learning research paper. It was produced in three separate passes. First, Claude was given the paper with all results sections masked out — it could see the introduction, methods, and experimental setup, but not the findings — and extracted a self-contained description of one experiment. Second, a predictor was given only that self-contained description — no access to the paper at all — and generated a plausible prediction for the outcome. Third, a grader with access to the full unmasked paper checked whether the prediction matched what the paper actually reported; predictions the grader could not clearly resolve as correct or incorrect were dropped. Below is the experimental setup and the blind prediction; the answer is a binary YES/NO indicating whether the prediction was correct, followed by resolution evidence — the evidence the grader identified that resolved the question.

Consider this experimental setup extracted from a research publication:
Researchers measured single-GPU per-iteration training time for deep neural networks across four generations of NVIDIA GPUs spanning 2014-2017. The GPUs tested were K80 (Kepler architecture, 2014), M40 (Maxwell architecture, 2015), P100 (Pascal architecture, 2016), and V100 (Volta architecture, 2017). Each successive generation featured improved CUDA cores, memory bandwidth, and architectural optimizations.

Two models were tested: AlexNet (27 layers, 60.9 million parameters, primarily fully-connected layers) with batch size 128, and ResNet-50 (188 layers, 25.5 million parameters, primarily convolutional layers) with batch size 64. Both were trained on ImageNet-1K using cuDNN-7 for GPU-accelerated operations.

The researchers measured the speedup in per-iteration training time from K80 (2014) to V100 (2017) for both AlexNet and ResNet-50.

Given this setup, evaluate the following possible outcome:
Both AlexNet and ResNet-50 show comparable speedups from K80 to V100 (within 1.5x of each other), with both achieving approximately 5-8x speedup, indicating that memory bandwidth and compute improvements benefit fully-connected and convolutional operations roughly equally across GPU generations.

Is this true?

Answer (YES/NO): NO